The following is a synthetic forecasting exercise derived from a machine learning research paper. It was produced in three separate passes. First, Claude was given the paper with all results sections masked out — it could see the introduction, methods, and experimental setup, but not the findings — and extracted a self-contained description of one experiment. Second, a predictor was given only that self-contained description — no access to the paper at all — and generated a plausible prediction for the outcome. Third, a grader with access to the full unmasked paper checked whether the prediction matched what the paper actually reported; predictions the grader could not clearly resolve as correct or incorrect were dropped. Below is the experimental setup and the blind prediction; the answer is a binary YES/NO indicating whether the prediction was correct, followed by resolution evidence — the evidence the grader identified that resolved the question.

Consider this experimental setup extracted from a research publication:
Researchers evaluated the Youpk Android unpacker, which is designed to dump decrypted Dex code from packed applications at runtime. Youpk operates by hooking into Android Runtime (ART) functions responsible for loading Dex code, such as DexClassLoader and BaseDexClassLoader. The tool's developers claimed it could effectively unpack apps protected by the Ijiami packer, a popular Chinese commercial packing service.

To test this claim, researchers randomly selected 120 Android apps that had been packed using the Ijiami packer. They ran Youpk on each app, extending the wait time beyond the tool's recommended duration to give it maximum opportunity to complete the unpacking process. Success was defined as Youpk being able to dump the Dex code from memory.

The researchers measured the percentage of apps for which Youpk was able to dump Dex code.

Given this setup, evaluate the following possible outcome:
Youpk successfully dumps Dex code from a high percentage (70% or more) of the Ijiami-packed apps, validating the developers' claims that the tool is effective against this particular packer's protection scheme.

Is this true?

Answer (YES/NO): NO